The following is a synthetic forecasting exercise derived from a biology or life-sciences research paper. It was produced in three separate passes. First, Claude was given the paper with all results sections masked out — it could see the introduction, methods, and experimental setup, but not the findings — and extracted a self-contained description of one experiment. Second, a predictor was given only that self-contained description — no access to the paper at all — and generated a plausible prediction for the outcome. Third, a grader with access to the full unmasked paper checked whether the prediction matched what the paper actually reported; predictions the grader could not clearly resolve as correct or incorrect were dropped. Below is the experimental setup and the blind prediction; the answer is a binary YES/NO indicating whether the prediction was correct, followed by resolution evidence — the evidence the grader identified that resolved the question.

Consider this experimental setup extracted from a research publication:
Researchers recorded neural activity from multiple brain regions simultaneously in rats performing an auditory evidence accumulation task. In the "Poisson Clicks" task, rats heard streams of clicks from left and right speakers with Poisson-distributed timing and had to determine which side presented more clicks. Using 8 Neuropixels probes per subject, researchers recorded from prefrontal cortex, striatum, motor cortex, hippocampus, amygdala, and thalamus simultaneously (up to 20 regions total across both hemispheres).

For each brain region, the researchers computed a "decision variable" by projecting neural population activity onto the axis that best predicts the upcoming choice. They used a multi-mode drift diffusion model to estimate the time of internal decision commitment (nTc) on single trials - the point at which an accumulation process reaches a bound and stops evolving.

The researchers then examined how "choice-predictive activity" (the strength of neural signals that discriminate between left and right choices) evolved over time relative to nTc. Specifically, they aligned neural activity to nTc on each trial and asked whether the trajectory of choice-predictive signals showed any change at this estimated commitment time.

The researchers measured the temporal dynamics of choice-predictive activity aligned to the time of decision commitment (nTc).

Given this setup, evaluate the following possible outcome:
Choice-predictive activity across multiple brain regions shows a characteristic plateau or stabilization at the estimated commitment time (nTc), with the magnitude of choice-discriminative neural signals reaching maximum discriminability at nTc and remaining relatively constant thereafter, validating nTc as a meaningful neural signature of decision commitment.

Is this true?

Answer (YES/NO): YES